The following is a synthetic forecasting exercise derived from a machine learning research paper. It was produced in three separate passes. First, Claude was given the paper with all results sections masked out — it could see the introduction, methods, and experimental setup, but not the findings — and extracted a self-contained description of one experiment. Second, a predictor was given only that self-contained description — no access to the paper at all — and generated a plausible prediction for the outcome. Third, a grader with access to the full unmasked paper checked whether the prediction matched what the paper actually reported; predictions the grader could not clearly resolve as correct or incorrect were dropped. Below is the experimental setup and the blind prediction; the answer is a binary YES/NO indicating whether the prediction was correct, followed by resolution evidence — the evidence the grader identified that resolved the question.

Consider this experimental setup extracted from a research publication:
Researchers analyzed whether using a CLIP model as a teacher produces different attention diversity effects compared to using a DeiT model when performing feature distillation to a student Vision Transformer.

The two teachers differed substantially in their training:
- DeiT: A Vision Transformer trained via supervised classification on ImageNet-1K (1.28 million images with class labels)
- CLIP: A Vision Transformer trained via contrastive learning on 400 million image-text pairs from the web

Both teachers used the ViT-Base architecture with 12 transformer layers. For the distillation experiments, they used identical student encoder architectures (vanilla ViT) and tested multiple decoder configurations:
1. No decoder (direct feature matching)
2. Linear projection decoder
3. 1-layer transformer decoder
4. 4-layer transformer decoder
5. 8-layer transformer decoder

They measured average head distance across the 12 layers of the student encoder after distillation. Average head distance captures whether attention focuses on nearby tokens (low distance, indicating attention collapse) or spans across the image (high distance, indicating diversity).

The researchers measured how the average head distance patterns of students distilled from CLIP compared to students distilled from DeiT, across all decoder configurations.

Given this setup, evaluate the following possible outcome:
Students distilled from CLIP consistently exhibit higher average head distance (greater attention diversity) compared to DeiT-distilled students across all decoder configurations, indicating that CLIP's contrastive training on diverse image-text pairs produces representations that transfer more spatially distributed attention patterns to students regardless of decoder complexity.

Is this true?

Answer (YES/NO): NO